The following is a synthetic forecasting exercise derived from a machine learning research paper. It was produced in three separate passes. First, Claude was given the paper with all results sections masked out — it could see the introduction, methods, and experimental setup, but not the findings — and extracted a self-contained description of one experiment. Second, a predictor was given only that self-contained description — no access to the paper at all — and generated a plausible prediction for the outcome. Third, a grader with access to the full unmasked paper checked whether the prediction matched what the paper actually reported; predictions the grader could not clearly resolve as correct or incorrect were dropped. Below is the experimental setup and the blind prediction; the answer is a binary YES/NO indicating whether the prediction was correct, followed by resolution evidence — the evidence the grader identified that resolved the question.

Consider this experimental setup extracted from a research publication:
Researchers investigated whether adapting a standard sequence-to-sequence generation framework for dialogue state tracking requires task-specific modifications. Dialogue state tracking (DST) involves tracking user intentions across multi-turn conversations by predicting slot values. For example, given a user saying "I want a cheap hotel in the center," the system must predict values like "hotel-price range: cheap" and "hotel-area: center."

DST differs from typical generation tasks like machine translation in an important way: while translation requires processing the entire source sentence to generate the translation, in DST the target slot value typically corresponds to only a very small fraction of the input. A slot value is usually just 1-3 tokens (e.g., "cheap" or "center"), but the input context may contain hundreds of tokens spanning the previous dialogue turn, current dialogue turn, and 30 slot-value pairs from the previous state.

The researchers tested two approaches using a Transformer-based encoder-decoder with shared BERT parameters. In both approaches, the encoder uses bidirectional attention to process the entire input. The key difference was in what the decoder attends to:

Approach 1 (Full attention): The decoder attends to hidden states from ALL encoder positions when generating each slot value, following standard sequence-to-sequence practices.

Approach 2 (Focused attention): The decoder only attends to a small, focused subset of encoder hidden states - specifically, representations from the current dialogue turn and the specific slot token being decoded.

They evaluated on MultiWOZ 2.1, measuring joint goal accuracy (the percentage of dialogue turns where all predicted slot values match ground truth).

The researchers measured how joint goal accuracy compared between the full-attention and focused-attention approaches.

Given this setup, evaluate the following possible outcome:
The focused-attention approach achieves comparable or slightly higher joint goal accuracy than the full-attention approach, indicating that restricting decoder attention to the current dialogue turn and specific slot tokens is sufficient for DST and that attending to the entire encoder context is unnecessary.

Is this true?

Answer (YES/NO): NO